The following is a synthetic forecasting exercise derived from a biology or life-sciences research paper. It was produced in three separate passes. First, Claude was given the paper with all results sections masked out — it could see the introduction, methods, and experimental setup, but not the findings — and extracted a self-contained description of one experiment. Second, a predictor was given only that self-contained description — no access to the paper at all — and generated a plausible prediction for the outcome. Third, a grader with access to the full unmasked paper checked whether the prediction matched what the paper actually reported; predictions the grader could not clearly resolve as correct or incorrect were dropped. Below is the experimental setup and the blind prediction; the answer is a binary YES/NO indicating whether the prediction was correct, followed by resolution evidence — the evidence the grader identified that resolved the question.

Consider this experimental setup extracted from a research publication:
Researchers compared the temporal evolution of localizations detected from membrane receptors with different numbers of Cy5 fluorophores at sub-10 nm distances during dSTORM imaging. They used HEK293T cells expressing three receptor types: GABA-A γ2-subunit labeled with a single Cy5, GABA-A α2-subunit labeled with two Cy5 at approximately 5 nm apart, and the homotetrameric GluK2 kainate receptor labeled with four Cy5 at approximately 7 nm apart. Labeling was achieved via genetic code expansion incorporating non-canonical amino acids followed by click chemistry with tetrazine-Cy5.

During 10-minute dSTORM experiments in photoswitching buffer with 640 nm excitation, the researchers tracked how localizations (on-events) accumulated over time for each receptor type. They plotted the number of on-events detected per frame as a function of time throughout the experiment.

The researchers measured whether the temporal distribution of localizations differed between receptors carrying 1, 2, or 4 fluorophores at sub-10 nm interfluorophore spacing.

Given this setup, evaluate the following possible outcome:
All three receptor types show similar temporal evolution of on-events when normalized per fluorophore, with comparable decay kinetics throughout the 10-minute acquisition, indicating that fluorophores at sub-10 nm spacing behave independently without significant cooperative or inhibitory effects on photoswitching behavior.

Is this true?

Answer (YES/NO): NO